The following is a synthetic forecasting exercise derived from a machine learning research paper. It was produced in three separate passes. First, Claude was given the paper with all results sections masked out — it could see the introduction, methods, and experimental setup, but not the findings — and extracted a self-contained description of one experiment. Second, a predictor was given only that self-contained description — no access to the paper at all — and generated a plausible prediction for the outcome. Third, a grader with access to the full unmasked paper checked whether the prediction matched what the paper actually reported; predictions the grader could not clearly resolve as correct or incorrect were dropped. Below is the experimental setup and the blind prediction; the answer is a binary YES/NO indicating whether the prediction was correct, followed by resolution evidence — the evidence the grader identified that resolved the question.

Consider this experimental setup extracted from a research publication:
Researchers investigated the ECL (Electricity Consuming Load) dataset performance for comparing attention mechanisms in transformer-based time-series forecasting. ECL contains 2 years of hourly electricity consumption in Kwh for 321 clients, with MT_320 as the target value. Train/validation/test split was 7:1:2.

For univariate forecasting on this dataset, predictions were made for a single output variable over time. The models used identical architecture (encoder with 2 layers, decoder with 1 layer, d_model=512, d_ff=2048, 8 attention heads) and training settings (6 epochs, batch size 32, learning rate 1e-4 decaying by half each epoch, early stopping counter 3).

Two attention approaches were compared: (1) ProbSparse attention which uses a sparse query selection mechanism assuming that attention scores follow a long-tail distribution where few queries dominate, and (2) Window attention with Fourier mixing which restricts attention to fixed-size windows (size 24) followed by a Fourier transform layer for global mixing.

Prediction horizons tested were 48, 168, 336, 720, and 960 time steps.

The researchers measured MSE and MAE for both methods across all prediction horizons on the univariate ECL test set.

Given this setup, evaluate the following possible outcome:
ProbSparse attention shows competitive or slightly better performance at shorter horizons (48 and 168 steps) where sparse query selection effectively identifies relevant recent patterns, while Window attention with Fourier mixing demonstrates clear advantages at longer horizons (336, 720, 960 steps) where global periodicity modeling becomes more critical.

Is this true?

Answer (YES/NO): NO